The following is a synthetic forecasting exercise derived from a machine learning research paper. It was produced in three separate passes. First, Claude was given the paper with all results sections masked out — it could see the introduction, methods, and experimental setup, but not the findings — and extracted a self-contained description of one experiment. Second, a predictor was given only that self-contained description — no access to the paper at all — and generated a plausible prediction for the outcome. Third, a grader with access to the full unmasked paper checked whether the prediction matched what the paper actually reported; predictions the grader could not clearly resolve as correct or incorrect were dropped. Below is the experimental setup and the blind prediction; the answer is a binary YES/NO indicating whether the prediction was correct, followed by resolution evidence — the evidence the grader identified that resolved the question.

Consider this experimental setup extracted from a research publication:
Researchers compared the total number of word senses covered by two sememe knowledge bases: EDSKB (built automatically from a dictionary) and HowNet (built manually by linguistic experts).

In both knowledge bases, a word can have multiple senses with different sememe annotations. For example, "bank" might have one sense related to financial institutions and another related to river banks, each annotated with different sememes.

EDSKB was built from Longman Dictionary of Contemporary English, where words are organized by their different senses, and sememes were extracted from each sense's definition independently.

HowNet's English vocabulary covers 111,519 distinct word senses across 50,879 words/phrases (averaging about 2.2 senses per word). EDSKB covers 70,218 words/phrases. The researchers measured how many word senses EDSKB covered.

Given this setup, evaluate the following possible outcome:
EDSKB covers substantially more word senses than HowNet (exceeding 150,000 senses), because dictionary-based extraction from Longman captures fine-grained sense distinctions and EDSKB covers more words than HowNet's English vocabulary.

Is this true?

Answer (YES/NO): NO